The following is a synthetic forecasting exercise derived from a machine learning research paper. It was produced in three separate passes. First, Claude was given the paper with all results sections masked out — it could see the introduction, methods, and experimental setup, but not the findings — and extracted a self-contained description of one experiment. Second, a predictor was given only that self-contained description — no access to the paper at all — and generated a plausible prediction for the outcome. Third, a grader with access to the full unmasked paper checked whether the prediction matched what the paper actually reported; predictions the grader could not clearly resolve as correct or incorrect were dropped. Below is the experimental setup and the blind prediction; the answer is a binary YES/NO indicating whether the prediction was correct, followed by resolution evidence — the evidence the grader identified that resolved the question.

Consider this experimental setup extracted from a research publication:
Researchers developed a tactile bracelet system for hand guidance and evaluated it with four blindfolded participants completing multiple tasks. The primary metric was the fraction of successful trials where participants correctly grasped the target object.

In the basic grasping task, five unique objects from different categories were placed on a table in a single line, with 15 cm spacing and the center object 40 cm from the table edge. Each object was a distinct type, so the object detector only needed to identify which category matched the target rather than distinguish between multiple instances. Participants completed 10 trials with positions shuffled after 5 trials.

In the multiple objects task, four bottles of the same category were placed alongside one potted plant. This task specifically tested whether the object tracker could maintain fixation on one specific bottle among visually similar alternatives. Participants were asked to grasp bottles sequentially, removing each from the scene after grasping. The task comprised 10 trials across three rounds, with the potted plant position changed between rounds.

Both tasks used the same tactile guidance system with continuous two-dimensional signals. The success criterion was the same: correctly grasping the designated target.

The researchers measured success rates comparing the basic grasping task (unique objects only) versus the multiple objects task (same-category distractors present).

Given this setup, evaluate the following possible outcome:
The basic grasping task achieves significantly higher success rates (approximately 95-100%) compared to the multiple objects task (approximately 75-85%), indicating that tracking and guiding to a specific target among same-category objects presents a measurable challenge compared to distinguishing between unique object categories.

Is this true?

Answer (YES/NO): NO